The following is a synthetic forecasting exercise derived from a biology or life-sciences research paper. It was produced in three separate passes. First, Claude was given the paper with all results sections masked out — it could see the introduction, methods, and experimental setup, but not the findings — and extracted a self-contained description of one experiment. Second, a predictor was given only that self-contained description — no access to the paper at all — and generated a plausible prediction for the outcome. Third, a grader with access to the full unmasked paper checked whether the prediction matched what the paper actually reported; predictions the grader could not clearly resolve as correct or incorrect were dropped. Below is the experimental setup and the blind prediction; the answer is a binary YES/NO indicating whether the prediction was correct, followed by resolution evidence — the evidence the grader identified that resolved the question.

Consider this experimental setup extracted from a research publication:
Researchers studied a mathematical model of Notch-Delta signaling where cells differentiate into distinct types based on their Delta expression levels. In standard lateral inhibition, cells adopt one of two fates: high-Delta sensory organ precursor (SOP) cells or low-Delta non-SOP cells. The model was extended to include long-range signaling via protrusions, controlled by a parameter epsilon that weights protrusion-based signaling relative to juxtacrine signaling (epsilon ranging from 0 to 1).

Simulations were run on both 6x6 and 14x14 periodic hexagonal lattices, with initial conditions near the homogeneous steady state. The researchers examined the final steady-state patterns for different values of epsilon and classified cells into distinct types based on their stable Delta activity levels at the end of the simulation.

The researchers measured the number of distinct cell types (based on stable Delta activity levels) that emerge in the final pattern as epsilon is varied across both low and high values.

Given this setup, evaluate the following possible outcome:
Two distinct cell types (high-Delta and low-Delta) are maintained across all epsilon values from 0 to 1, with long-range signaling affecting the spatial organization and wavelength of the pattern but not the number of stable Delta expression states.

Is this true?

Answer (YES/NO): NO